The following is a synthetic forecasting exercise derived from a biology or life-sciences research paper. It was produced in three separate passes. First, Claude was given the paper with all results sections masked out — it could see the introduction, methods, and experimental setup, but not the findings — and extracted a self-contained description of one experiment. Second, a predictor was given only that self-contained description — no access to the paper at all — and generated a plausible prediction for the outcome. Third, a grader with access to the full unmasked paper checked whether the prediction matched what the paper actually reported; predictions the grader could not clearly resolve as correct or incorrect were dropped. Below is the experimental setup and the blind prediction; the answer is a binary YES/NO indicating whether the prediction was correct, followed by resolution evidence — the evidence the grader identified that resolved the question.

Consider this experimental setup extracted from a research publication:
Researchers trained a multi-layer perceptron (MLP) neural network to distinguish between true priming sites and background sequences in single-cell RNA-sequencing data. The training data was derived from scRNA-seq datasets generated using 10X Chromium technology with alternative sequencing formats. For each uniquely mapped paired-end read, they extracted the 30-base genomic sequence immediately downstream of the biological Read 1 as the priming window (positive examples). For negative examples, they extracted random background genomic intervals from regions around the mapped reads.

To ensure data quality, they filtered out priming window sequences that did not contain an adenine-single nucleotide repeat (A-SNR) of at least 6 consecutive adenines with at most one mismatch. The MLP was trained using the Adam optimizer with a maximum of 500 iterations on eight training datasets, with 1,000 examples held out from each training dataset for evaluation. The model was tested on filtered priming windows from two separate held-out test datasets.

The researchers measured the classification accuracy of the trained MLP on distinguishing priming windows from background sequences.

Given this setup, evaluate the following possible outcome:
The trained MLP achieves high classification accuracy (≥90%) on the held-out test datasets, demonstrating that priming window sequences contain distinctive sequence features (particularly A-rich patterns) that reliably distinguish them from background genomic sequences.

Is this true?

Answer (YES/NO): NO